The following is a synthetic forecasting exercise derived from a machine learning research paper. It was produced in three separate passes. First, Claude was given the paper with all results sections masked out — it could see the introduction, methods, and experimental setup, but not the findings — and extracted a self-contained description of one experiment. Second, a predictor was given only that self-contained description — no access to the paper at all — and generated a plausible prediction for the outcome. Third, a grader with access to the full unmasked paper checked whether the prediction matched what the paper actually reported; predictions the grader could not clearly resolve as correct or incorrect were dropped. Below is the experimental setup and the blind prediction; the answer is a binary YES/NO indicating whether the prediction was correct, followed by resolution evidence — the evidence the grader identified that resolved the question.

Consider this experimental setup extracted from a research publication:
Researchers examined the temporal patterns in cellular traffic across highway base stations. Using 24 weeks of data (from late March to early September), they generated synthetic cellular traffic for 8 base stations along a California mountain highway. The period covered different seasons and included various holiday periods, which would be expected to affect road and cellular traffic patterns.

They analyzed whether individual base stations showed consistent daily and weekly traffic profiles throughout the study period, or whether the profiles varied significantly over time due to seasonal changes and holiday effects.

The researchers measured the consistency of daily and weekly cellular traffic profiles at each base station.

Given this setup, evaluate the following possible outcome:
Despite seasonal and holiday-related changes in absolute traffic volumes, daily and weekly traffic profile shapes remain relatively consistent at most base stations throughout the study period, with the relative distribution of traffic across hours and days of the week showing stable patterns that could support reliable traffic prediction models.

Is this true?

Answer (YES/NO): NO